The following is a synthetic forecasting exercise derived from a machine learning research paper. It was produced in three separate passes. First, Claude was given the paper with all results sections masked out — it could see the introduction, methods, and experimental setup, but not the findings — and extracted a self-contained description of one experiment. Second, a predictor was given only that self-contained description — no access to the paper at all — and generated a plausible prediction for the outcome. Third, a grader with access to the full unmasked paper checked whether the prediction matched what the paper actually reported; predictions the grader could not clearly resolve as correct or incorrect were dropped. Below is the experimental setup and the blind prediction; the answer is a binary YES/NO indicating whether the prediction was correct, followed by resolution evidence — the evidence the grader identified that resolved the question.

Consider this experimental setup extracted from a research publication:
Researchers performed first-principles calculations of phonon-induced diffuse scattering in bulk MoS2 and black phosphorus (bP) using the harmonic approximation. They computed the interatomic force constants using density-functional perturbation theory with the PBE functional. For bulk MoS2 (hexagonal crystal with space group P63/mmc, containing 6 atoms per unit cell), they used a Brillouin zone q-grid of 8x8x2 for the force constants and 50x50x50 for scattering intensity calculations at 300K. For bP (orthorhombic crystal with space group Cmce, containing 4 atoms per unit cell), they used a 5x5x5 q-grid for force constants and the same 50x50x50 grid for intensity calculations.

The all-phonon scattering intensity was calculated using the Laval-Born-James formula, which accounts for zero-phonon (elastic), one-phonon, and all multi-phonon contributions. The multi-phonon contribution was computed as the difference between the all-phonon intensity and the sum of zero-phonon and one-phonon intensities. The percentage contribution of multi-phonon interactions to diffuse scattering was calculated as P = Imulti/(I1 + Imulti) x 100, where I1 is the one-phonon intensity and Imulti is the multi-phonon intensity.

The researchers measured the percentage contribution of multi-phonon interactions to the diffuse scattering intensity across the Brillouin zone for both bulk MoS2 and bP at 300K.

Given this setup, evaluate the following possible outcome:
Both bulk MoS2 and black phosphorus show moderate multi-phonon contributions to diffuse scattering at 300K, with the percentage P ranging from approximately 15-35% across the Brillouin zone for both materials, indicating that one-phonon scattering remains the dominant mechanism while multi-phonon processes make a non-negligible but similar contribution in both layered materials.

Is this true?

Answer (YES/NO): NO